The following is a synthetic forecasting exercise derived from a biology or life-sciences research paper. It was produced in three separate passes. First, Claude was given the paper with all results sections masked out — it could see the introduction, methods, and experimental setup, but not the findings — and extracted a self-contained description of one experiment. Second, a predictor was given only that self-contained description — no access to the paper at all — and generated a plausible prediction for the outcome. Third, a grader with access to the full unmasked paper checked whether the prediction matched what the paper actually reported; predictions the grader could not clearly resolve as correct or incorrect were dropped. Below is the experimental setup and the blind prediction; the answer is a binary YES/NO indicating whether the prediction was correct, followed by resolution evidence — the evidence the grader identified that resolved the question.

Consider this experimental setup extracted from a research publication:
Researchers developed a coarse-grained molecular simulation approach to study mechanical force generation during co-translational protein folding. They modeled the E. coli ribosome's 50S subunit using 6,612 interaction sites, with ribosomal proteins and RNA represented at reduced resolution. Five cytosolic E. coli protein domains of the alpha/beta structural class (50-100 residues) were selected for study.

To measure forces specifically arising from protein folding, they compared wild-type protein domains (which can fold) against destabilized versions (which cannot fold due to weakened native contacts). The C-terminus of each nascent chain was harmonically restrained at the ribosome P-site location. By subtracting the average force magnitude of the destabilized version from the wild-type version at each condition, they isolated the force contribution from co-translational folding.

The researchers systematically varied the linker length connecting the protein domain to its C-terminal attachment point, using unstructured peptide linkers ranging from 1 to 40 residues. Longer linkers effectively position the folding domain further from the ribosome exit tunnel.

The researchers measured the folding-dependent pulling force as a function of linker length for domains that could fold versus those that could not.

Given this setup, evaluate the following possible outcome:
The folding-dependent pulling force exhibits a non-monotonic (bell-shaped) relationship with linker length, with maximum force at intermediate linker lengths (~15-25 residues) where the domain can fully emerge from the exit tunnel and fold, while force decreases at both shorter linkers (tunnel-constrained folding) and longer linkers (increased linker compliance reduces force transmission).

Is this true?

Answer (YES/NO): YES